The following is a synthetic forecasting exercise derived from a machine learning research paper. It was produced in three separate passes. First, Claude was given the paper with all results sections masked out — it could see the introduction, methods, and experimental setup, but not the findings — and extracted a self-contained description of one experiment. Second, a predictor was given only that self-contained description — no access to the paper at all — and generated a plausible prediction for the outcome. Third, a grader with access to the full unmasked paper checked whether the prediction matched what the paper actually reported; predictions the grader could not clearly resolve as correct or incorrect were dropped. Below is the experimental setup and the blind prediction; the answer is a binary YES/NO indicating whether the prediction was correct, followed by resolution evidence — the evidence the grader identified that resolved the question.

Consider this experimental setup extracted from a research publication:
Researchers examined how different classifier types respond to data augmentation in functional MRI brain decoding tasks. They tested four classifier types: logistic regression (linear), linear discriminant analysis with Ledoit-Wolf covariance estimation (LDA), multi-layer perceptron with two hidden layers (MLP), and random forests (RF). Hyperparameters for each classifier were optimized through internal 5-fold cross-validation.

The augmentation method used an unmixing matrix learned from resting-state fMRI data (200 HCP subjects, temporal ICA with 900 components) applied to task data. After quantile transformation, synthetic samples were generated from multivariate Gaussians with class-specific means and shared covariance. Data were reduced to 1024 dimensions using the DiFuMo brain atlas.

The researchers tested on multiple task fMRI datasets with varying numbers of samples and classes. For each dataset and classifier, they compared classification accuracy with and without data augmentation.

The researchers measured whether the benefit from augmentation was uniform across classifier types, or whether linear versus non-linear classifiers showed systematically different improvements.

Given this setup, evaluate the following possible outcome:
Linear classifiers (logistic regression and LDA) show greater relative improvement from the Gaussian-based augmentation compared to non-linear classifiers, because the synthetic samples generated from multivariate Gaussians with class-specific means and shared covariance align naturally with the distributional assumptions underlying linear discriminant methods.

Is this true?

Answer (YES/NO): NO